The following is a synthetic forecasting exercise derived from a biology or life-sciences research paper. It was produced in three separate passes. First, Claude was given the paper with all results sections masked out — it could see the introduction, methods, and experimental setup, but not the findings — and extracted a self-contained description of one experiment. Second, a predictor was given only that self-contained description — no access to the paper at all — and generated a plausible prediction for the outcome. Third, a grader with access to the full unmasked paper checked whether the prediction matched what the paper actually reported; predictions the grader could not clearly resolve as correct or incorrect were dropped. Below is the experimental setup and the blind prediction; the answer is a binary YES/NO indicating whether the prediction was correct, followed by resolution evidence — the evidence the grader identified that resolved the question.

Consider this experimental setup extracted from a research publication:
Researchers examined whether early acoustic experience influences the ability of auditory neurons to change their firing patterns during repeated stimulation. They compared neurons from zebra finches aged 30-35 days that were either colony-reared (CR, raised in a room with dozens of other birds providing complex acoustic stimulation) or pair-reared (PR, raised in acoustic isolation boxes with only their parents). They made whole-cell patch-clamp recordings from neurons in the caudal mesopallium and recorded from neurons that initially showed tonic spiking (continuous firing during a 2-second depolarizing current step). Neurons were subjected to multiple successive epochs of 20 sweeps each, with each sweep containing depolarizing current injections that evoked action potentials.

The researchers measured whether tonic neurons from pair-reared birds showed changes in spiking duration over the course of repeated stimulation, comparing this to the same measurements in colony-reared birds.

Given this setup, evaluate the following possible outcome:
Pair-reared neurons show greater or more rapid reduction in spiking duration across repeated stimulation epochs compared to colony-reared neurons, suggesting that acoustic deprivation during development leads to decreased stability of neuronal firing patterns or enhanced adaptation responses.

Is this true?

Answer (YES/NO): NO